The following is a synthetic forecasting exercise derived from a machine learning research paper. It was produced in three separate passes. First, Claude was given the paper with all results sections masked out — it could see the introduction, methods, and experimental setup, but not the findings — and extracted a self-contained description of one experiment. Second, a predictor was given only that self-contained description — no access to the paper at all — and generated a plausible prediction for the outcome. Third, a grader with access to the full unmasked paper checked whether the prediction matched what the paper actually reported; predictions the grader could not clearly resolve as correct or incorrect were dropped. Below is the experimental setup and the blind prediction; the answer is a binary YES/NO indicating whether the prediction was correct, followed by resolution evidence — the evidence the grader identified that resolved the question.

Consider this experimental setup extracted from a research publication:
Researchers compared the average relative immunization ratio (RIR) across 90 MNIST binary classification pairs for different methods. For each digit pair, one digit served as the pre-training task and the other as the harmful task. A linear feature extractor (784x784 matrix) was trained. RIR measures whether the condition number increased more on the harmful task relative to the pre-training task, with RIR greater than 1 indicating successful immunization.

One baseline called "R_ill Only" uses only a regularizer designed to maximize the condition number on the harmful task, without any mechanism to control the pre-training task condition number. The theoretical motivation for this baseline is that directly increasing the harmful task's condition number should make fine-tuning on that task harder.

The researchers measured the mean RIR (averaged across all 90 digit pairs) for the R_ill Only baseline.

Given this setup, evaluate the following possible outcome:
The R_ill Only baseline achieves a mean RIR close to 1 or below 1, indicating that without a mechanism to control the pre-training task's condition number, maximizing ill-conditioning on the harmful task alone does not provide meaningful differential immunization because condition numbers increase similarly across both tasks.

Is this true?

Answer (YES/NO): YES